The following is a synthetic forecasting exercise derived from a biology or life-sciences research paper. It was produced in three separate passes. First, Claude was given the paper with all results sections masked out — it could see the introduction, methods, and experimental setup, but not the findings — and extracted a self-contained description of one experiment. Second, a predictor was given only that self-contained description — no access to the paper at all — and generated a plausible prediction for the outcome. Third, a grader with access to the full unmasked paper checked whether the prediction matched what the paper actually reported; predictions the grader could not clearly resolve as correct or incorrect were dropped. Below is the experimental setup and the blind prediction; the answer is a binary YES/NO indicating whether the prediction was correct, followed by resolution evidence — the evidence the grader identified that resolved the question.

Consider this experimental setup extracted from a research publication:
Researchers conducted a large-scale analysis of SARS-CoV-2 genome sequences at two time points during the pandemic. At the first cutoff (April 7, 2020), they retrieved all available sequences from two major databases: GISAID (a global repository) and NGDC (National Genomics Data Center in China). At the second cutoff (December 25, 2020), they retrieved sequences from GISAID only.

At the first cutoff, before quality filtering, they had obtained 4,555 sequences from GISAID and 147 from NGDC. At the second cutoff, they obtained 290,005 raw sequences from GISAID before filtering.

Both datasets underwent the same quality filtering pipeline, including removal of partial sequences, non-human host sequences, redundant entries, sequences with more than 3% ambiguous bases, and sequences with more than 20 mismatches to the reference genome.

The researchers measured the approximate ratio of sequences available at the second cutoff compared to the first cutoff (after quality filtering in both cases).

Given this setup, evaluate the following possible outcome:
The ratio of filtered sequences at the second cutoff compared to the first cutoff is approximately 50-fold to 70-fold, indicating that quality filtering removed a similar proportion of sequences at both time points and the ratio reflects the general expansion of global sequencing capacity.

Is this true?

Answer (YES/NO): YES